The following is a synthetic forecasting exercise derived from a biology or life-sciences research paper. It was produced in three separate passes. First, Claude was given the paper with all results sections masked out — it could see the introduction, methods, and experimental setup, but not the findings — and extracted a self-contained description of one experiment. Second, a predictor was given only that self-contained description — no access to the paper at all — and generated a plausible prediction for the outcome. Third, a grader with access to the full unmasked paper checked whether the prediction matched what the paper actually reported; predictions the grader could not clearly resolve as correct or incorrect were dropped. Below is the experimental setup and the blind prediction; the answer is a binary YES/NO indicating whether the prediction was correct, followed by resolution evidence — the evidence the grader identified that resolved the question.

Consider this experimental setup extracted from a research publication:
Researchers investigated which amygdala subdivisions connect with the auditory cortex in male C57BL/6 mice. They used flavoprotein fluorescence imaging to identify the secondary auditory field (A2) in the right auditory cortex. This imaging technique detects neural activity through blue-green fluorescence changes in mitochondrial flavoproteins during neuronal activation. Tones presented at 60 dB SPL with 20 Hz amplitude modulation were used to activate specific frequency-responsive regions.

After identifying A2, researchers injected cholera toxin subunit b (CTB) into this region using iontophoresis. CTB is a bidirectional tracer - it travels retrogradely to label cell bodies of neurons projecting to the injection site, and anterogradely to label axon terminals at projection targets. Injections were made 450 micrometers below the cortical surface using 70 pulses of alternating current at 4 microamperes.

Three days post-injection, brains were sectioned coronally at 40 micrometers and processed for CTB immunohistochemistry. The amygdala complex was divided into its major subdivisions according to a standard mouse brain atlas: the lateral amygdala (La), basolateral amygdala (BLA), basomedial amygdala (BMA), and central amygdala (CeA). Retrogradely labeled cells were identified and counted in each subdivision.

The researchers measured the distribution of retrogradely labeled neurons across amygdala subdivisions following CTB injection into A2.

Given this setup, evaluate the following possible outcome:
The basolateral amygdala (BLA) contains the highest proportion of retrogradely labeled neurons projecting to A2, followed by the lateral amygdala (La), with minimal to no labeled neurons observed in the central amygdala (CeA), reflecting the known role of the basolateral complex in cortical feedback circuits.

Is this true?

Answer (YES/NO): NO